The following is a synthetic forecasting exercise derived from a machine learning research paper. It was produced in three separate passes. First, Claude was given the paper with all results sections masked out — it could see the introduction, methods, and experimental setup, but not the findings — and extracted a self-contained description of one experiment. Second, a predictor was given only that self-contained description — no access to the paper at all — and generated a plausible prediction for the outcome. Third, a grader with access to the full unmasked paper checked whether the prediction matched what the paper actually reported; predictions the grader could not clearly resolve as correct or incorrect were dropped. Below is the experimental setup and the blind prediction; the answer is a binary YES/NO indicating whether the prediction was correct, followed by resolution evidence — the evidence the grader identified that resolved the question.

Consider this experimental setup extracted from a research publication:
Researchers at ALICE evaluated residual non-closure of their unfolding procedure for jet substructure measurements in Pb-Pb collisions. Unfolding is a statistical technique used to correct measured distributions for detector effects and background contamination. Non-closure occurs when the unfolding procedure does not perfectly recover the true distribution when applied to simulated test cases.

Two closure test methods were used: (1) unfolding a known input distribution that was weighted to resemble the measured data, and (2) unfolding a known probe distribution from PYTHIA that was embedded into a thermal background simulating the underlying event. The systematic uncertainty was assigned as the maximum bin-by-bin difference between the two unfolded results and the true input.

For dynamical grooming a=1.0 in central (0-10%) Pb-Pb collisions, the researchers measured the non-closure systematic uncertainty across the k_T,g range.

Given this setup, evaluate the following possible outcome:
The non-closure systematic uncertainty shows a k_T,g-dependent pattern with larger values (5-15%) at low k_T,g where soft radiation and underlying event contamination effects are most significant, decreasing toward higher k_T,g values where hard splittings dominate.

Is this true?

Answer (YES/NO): NO